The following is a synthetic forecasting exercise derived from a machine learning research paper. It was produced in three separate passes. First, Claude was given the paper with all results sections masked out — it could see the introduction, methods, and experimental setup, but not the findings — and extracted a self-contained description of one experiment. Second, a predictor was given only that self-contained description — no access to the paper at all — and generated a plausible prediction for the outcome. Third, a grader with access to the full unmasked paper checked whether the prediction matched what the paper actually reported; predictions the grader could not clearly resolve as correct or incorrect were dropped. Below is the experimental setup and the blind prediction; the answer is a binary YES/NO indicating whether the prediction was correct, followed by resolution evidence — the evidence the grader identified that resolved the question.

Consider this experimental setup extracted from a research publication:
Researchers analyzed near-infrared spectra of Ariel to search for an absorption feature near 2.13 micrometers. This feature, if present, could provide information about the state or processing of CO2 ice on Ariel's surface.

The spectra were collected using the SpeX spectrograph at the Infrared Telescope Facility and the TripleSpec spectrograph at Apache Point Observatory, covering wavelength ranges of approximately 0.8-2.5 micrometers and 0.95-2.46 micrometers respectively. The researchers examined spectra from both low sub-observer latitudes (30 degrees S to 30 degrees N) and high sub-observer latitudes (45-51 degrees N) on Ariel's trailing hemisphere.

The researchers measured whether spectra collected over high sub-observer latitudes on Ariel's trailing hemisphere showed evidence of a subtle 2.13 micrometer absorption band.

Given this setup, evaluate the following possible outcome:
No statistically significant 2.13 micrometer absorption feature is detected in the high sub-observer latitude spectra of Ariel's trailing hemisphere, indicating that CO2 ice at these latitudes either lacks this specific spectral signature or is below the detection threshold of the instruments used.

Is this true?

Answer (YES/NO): NO